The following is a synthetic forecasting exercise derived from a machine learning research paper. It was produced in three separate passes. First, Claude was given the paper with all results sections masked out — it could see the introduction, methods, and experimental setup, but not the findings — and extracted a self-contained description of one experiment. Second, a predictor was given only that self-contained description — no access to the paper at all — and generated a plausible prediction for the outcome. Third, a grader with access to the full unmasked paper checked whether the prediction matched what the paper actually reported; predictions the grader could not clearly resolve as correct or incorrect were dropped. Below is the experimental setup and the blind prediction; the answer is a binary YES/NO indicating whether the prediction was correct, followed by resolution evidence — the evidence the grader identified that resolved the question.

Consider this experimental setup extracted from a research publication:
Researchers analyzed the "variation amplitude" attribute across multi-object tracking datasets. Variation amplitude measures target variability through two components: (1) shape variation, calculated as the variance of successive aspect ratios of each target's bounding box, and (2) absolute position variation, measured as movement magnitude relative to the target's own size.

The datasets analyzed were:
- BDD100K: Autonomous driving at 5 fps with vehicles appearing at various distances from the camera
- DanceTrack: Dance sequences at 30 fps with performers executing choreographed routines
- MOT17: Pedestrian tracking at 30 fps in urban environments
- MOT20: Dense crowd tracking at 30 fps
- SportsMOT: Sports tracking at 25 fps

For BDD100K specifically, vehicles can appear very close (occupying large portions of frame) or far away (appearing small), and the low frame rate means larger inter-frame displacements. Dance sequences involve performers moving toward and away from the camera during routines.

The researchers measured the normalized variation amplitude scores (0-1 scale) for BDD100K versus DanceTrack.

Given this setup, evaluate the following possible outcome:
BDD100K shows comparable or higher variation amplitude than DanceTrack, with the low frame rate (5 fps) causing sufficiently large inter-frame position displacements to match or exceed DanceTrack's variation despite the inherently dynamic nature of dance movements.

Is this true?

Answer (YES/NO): YES